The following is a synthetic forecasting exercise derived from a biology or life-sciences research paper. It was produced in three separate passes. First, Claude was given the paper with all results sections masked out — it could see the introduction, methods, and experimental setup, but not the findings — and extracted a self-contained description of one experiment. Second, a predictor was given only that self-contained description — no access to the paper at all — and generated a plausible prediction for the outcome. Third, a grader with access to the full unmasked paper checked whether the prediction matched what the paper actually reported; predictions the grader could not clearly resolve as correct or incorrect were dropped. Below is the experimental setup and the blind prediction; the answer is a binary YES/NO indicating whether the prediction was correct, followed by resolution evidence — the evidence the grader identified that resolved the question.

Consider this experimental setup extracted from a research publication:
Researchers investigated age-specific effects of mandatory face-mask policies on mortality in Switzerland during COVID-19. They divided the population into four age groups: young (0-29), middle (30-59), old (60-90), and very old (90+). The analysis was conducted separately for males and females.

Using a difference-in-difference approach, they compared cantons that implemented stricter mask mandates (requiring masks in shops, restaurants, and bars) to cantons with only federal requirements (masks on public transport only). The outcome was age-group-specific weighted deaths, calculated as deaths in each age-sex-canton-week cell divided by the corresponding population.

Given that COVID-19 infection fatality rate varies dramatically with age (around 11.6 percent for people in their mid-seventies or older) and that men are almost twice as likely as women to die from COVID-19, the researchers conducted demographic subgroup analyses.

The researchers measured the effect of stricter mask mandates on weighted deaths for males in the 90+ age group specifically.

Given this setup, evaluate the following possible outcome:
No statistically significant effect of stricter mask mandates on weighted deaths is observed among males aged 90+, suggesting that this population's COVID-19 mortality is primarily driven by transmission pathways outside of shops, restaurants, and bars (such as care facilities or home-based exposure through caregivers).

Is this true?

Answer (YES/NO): NO